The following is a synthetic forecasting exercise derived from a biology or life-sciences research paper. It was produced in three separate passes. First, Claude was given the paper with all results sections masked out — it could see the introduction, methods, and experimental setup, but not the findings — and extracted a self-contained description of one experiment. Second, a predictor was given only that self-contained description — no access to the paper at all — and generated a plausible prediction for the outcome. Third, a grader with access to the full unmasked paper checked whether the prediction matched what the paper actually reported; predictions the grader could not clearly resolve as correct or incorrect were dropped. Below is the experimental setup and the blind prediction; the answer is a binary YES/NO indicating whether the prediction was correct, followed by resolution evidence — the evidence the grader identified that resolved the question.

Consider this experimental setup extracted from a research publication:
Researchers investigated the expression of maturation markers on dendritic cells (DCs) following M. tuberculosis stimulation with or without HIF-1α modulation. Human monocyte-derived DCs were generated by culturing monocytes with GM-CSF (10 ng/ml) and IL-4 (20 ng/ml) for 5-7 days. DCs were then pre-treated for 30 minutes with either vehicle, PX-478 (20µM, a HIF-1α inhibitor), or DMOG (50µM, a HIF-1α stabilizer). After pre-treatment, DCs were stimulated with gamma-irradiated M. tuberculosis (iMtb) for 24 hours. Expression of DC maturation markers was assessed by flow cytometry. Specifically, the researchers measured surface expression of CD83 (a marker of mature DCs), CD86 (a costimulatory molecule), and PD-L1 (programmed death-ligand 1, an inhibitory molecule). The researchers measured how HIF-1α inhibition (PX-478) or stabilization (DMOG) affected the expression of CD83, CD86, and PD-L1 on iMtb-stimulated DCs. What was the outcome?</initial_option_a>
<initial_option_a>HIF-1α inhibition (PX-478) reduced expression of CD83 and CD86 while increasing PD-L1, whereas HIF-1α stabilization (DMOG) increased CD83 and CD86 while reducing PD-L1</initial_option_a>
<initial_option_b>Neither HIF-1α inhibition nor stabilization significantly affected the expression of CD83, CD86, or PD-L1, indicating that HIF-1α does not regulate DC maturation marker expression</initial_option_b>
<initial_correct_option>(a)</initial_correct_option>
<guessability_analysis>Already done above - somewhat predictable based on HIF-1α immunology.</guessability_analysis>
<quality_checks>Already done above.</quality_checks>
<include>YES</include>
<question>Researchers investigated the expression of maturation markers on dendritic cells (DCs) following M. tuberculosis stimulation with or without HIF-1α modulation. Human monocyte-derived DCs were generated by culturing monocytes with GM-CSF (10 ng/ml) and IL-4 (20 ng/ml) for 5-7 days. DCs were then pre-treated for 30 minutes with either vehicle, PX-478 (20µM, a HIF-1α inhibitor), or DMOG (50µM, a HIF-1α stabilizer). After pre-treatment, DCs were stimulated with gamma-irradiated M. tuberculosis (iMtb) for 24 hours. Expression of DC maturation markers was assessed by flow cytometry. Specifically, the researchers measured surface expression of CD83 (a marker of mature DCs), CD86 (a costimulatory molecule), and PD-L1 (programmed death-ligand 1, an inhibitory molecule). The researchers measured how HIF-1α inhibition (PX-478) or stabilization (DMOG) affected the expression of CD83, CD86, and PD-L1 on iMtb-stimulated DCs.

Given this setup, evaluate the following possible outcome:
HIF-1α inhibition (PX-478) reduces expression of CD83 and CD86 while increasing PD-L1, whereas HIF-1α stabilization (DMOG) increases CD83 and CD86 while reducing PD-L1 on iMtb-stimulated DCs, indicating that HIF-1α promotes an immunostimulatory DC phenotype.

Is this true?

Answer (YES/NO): NO